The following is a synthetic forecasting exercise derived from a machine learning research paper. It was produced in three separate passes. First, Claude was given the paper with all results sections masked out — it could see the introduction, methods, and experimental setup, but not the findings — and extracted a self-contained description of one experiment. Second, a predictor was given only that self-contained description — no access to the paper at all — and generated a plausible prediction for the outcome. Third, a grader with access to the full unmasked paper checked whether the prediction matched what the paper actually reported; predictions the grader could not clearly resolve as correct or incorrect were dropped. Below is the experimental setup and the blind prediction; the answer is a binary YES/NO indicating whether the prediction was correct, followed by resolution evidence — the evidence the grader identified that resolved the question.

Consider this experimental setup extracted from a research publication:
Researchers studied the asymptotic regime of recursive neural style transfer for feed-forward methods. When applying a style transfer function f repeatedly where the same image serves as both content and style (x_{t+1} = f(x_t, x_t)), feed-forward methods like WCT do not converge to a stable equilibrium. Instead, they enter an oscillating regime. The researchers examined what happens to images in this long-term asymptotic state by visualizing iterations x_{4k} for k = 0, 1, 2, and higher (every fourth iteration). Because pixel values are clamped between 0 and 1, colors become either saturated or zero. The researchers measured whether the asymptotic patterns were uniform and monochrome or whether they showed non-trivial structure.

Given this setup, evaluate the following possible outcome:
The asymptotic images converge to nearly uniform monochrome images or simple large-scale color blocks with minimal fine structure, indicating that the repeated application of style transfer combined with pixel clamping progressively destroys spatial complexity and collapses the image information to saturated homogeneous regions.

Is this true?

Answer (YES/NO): NO